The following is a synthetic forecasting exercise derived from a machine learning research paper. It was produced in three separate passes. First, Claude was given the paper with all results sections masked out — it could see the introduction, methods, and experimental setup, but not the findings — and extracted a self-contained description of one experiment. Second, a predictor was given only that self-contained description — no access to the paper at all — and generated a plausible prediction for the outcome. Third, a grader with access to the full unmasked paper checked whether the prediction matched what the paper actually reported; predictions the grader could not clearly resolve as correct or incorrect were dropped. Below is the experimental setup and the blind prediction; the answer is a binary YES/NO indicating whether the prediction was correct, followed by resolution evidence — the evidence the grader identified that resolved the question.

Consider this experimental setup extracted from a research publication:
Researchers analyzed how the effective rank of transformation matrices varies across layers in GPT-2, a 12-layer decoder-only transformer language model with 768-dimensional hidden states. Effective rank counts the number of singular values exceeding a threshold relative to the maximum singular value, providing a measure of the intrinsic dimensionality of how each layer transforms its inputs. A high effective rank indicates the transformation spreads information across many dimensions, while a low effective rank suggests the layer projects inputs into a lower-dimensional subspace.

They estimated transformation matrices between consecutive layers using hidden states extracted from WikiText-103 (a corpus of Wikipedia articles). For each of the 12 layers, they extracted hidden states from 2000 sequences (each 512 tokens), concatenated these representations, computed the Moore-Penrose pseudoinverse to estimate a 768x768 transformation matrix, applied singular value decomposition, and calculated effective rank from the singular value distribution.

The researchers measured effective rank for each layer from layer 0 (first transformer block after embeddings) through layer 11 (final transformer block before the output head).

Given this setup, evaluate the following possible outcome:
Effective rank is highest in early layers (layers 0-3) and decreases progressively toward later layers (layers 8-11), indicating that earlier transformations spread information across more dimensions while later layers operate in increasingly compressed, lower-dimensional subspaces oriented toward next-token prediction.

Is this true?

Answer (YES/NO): NO